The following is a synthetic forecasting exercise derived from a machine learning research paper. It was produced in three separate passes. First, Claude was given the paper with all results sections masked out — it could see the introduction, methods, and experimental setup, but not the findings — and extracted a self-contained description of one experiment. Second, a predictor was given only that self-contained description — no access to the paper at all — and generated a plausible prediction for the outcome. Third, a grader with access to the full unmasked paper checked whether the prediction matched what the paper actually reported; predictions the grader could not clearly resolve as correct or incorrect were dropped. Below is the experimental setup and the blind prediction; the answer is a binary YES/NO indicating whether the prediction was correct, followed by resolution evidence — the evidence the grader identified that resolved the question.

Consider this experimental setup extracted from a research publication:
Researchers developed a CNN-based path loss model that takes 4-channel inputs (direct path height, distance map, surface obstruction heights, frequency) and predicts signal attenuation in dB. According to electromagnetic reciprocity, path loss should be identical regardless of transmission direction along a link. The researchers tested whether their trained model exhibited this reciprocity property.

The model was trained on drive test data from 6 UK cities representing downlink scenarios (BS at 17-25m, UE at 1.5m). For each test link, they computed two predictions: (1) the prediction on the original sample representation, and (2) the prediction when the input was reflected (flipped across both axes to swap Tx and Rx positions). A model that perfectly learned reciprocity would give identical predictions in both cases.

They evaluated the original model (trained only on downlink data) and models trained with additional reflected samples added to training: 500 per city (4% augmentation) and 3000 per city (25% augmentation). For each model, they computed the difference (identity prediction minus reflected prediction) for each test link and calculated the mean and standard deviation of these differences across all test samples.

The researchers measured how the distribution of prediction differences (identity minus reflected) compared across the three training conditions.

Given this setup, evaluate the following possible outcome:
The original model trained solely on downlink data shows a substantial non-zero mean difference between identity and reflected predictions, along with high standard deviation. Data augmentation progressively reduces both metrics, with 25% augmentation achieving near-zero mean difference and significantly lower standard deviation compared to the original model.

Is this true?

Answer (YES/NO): YES